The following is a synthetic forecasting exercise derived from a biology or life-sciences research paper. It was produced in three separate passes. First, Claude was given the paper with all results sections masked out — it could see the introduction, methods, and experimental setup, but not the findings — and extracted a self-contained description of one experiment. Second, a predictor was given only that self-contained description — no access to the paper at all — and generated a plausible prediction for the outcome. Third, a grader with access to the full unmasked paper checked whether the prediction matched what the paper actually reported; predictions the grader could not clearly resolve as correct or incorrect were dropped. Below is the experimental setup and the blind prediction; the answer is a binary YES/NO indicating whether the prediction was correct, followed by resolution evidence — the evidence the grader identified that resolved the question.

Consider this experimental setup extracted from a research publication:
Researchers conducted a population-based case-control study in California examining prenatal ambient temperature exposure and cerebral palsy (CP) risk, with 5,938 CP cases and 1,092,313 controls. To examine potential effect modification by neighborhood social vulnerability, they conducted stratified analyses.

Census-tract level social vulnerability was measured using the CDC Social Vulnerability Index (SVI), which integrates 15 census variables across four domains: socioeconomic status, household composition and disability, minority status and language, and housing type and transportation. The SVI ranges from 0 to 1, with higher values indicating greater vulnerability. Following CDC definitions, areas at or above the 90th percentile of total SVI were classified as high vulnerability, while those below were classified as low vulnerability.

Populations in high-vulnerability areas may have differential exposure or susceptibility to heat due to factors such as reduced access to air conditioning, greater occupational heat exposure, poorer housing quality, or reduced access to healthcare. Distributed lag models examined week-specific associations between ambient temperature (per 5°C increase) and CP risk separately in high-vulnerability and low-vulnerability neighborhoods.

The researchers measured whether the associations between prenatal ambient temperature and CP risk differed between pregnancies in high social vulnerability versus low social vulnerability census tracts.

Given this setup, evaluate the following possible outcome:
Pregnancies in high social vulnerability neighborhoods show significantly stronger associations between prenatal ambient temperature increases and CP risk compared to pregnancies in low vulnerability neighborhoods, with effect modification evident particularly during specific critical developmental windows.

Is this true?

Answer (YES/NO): NO